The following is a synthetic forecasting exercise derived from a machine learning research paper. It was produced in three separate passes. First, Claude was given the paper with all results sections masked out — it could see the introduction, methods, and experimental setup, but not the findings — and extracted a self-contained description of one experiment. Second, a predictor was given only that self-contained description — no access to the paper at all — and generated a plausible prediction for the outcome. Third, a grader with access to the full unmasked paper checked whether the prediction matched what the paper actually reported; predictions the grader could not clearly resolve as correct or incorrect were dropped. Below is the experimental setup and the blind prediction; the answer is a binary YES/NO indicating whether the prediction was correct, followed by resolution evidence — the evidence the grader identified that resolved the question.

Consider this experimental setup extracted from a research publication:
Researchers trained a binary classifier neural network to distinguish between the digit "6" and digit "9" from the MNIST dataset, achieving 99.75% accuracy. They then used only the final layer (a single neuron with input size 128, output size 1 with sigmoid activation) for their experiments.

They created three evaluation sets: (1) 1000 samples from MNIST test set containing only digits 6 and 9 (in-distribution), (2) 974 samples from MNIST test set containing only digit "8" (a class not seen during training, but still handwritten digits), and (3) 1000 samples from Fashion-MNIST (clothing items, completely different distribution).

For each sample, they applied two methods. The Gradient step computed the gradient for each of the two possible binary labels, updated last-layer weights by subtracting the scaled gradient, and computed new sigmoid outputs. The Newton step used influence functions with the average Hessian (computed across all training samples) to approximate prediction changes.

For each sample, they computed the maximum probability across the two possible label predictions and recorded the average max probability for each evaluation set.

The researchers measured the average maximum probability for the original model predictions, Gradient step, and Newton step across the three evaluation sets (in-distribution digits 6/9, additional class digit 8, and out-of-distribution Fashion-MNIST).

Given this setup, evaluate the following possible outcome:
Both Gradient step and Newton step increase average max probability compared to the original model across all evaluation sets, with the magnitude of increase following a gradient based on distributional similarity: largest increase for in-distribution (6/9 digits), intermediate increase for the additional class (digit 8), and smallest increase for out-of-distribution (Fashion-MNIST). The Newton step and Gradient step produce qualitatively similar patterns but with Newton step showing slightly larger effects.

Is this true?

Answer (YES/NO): NO